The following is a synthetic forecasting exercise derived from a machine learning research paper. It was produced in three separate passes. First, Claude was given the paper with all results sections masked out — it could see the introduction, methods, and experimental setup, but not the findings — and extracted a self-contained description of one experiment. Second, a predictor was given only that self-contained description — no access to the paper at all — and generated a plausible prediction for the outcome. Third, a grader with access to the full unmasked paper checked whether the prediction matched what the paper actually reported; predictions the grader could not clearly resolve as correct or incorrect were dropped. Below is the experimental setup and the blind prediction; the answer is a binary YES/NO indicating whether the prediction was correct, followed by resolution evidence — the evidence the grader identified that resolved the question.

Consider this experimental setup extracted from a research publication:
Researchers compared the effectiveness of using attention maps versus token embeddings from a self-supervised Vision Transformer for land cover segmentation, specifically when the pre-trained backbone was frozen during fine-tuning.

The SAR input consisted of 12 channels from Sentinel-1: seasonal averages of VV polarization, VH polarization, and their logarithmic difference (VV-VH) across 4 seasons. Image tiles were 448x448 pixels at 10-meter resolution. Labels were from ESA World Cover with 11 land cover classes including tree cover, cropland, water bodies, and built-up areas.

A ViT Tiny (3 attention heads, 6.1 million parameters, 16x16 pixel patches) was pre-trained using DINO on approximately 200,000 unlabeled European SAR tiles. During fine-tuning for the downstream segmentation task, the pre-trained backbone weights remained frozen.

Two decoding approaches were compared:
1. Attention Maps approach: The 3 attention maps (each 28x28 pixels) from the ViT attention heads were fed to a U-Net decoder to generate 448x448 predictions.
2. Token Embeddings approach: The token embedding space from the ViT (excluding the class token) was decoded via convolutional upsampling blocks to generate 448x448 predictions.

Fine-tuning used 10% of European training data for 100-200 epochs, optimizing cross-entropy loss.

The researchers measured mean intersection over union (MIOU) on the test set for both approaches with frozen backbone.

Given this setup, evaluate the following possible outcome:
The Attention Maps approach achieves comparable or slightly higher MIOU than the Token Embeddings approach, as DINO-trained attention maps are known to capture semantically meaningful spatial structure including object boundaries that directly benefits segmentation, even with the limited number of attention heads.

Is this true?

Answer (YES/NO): NO